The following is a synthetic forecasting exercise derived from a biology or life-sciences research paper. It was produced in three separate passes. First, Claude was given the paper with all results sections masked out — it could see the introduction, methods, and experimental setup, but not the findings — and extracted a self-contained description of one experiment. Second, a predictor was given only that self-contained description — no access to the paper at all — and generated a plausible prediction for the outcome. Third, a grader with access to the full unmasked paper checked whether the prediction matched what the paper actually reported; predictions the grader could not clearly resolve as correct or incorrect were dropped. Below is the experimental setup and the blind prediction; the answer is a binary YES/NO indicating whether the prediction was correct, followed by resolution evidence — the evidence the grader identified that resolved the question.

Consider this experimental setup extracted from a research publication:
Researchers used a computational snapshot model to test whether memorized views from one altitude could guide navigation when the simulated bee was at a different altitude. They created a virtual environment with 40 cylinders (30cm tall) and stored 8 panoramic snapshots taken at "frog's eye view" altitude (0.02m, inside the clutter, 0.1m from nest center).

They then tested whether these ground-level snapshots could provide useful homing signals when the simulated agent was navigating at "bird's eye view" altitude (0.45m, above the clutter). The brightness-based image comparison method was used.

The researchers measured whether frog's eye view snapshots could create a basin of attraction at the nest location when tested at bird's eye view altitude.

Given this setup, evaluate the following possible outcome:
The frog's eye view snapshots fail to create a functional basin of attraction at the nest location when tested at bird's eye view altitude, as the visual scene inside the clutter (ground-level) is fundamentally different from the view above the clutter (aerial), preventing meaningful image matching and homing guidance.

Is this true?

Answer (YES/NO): YES